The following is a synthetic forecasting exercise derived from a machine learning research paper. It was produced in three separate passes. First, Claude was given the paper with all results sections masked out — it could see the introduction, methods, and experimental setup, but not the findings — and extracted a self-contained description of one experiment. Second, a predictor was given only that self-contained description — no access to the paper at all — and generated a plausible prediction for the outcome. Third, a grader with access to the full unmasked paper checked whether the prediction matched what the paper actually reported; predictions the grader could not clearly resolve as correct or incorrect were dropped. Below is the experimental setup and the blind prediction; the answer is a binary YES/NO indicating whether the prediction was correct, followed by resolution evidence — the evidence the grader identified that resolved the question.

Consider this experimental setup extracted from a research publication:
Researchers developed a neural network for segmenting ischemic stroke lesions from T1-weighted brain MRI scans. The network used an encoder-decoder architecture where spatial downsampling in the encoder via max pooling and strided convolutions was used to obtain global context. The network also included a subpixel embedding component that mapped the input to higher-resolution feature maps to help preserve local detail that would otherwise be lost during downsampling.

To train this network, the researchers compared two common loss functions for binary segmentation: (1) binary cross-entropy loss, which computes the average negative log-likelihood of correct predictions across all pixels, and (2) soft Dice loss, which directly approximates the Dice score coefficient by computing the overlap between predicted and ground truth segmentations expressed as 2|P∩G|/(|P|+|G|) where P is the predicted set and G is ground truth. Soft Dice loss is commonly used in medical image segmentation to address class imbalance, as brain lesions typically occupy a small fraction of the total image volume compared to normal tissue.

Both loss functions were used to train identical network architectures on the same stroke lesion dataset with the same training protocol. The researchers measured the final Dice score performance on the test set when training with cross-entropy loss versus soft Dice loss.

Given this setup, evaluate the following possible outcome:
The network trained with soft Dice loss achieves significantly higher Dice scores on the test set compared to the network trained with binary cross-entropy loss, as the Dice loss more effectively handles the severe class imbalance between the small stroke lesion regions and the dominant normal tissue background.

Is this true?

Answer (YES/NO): NO